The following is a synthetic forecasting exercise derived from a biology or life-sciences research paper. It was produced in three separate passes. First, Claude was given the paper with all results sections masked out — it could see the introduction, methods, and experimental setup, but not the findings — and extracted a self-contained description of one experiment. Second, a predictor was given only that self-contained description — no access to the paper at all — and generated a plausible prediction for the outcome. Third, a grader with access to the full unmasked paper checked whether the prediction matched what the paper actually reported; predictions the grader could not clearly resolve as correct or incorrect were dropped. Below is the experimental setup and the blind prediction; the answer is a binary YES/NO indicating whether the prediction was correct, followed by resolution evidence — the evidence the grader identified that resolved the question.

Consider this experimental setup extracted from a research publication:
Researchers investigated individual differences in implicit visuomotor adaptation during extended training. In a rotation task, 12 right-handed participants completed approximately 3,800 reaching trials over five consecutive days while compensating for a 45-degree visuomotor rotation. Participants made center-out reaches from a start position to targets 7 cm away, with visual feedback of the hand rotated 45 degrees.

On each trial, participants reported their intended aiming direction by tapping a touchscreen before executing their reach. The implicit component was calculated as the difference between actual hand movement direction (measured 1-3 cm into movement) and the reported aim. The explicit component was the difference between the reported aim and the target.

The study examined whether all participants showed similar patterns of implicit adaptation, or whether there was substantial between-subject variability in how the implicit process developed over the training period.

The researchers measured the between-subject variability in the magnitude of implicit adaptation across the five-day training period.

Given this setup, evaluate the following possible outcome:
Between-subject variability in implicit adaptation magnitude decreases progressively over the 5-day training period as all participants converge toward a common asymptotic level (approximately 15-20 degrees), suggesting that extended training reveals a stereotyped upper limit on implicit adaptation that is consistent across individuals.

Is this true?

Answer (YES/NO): NO